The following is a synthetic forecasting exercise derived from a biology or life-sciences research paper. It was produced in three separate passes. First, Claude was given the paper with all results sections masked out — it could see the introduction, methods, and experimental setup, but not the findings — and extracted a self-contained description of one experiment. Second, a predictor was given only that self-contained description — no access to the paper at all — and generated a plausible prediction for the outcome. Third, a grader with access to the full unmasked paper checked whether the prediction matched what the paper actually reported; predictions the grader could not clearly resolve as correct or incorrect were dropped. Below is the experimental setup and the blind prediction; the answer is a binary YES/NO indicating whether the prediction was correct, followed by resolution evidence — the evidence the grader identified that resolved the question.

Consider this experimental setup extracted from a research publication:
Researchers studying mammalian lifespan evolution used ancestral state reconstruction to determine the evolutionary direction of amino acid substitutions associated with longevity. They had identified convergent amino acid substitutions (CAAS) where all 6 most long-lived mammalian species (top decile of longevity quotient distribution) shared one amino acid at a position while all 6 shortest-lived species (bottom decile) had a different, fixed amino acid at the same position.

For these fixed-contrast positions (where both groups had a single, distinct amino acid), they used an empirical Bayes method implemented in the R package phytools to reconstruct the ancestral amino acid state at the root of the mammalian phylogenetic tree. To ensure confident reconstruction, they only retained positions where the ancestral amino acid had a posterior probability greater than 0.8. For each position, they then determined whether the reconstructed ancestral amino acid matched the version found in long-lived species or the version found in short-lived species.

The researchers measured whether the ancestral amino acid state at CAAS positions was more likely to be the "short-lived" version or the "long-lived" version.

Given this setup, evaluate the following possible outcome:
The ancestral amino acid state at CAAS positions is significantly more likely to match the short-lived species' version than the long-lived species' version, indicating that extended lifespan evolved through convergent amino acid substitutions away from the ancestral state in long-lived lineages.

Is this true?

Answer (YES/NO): YES